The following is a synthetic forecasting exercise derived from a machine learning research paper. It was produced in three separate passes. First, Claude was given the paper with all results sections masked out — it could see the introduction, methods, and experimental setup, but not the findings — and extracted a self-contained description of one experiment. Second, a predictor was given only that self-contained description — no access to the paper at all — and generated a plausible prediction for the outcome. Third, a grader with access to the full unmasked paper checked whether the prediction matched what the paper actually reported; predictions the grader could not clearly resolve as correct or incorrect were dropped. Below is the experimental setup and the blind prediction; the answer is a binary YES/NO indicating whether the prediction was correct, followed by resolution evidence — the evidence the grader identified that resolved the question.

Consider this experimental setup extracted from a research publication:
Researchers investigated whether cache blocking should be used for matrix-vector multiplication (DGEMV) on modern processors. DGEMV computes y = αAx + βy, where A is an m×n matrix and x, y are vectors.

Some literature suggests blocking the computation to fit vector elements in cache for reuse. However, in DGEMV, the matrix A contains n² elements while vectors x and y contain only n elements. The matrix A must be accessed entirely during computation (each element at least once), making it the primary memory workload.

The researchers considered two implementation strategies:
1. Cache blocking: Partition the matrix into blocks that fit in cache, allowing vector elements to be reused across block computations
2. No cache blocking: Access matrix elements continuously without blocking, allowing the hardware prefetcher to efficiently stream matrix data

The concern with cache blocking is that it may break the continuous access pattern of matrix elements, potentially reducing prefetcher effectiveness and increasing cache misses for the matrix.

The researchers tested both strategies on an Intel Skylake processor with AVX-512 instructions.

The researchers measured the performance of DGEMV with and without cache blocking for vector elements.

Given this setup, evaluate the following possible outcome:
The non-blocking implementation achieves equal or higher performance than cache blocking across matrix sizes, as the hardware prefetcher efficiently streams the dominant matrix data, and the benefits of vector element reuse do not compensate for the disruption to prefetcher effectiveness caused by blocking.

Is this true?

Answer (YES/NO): YES